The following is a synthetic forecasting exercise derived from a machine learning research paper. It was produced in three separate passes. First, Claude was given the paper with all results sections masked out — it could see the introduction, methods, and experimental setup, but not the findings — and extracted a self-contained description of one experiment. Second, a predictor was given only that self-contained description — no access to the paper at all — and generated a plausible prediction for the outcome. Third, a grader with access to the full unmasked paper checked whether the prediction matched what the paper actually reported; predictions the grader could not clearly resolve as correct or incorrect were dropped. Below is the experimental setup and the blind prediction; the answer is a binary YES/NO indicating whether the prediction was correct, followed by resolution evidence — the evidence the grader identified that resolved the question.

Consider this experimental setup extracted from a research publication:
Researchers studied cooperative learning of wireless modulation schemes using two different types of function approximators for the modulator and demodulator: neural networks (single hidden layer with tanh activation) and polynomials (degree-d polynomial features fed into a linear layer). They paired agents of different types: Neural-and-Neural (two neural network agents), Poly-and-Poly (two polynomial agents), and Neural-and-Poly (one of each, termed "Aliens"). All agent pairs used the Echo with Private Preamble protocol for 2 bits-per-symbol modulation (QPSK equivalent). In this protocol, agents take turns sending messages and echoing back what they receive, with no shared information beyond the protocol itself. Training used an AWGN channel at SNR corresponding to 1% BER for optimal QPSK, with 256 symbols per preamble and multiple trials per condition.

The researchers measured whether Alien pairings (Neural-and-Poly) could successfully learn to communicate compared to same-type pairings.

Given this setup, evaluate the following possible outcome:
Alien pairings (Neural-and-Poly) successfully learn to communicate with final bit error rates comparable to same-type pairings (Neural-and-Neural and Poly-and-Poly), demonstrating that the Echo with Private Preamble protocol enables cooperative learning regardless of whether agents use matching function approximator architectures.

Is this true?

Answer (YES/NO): YES